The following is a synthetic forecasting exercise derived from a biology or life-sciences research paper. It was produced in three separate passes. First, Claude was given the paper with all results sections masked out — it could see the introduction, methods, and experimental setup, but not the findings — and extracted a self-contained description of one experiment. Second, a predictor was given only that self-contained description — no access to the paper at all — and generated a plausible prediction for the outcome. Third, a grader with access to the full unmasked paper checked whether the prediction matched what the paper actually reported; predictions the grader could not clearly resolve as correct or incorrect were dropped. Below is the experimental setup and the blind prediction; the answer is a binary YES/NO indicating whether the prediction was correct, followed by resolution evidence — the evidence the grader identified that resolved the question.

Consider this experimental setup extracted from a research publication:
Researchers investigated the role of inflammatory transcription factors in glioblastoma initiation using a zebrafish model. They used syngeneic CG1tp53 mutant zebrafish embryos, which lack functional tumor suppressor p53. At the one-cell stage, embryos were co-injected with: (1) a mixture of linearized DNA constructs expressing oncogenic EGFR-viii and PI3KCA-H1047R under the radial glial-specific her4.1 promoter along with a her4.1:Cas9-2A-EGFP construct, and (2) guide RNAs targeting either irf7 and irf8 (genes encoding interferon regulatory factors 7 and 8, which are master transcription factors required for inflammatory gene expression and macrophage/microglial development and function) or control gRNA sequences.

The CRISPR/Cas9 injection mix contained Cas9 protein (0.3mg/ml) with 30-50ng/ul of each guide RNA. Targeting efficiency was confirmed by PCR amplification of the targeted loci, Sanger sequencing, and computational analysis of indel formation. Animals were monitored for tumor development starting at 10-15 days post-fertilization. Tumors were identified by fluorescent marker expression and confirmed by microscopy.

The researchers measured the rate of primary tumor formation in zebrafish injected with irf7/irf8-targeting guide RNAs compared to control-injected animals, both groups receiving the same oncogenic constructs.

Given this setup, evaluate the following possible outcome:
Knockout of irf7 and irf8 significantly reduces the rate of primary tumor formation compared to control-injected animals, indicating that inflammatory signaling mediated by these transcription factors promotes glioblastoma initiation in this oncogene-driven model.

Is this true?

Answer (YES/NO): NO